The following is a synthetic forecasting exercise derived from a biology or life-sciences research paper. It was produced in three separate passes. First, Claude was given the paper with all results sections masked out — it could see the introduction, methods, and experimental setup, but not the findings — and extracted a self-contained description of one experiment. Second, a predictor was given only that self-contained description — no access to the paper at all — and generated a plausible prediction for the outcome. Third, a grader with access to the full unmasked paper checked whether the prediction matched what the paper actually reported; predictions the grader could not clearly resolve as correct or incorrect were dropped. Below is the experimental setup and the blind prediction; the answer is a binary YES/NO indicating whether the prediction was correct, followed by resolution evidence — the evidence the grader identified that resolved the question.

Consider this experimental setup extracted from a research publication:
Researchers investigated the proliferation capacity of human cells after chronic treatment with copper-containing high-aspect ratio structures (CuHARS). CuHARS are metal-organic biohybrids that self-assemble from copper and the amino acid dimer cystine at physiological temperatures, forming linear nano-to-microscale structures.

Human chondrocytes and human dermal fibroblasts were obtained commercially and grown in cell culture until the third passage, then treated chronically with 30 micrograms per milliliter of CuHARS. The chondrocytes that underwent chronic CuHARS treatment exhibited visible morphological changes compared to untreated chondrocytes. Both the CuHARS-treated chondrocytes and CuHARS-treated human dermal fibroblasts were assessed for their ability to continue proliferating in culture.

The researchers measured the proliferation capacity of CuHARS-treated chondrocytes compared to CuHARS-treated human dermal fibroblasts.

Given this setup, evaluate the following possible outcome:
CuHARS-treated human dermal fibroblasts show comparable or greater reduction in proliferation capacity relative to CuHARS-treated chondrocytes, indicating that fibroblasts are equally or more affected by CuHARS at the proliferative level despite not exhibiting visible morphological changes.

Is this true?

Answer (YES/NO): NO